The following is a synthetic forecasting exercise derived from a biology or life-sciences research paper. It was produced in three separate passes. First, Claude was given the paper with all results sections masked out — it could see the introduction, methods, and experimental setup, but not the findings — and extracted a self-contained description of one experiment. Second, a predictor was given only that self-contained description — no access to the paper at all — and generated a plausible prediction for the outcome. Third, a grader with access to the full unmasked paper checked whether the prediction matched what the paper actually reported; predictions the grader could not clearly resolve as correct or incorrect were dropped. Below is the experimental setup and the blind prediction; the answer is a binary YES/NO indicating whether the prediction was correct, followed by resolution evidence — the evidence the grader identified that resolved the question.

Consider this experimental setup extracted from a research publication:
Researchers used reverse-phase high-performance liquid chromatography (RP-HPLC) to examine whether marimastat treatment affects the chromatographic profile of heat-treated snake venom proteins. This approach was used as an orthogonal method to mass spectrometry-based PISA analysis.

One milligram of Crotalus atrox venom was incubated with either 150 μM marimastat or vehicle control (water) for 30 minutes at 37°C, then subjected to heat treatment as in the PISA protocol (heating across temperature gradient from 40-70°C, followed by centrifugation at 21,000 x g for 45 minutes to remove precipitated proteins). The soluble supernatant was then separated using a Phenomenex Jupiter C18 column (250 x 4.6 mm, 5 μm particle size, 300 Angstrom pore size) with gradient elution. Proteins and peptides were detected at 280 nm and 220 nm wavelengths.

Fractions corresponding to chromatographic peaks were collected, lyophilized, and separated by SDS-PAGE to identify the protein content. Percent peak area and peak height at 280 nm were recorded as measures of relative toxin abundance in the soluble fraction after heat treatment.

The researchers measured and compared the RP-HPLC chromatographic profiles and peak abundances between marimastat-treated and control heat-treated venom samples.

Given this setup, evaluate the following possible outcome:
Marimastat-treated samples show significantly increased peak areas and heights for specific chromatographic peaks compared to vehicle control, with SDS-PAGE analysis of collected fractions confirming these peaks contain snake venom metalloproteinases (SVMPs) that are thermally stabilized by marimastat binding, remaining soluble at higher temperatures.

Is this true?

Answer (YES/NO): YES